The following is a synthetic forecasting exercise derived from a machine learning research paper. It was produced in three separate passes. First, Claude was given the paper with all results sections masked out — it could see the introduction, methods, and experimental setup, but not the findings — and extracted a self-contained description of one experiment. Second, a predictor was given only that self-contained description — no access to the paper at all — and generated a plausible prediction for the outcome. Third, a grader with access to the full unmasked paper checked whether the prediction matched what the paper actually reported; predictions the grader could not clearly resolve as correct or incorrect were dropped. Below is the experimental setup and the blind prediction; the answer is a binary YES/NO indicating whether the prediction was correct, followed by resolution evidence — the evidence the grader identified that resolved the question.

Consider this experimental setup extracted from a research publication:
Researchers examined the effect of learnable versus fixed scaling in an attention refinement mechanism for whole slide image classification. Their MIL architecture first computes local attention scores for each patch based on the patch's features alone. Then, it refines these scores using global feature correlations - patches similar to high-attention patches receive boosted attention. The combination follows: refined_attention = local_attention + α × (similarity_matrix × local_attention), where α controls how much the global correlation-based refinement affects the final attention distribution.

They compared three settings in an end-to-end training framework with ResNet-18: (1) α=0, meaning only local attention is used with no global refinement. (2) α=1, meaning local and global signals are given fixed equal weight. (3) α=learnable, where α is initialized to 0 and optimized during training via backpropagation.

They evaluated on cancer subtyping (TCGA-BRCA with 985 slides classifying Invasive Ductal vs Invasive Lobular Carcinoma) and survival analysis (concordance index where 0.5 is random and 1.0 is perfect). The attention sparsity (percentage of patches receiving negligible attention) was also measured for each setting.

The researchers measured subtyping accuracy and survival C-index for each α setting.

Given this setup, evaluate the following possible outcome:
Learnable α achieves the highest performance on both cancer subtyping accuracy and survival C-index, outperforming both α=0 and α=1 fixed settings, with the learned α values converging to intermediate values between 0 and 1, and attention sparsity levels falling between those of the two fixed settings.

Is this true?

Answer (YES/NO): YES